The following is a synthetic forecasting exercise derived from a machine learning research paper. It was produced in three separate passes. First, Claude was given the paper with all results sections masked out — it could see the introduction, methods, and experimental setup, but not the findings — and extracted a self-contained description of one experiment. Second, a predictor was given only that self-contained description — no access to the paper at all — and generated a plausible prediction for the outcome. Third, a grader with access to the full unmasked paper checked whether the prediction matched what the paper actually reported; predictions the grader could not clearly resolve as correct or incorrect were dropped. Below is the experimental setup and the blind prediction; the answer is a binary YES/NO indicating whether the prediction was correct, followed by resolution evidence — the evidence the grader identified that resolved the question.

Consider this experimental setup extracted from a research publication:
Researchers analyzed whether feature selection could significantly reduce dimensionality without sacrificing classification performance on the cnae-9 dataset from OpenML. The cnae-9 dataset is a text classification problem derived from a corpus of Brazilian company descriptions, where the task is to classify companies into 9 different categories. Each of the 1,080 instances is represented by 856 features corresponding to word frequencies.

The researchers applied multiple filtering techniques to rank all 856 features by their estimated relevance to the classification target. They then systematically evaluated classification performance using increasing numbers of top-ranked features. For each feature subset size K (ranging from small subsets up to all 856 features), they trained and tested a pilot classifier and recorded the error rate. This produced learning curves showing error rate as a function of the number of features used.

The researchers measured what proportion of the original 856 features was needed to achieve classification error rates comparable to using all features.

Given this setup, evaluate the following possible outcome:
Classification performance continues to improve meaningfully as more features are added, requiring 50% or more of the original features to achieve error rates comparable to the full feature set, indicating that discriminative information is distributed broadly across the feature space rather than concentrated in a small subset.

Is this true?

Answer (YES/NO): NO